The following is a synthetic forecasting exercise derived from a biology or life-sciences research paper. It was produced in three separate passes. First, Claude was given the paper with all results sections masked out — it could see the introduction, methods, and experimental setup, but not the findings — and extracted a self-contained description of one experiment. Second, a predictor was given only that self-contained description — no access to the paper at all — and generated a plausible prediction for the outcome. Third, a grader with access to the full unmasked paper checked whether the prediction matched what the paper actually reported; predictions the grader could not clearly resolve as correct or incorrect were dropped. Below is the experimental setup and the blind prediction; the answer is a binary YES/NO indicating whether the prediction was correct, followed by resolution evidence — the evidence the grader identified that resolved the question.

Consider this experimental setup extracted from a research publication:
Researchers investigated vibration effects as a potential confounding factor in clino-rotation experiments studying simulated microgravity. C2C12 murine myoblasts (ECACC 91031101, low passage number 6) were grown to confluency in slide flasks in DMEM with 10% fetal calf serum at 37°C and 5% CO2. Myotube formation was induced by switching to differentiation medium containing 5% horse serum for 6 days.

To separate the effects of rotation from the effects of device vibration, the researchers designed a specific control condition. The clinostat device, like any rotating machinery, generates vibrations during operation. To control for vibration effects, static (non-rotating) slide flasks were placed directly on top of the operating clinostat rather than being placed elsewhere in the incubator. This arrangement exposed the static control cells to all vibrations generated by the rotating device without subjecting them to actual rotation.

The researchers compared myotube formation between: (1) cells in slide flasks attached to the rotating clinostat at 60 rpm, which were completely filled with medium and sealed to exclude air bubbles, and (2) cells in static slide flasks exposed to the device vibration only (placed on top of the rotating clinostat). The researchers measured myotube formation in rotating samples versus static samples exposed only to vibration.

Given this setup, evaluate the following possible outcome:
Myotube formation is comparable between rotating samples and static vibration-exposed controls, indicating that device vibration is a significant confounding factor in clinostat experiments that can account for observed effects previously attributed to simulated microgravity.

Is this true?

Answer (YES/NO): NO